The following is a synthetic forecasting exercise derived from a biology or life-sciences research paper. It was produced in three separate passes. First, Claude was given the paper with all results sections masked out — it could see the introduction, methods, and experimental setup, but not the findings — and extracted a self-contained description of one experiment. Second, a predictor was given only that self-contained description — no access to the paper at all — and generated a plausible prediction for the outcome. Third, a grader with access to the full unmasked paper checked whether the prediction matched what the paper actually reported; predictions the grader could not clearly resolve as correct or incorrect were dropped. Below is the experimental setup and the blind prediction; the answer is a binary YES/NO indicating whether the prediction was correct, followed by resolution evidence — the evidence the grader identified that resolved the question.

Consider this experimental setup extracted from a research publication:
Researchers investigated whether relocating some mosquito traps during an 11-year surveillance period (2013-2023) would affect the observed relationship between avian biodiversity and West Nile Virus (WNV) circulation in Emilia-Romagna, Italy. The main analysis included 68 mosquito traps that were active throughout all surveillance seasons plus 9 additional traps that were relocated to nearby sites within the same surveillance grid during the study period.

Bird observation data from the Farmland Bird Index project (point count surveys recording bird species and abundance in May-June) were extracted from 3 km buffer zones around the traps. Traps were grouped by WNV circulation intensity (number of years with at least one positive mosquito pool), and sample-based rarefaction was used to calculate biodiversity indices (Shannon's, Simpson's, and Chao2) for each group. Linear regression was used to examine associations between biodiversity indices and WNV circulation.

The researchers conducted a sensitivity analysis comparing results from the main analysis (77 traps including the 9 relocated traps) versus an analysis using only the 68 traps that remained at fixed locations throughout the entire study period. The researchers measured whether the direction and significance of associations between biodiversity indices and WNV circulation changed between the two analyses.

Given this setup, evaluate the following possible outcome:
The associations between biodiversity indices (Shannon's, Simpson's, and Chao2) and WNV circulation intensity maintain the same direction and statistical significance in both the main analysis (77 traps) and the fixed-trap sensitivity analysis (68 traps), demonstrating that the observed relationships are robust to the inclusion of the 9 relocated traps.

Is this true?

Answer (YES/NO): YES